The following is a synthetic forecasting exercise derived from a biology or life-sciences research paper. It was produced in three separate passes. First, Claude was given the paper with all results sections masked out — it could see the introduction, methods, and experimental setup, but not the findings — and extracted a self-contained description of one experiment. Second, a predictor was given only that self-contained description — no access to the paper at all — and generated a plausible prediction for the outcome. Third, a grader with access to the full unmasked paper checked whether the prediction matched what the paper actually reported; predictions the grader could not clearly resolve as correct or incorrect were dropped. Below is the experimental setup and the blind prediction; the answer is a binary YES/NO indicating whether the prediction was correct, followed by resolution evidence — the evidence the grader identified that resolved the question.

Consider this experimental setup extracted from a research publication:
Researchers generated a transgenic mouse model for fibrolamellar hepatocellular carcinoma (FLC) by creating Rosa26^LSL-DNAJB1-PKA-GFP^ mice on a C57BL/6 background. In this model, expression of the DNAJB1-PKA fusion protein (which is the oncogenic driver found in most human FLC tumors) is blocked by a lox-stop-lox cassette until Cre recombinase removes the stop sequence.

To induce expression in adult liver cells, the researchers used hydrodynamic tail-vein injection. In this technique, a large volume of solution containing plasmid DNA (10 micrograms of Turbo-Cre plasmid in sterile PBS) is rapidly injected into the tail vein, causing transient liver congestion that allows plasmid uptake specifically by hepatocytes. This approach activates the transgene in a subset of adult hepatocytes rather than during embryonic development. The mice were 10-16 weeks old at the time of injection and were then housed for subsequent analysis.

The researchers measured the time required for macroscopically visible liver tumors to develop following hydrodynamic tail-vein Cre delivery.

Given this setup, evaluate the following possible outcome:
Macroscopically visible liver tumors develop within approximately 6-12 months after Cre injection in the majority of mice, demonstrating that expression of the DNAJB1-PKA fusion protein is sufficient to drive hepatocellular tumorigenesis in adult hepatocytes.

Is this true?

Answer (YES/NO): NO